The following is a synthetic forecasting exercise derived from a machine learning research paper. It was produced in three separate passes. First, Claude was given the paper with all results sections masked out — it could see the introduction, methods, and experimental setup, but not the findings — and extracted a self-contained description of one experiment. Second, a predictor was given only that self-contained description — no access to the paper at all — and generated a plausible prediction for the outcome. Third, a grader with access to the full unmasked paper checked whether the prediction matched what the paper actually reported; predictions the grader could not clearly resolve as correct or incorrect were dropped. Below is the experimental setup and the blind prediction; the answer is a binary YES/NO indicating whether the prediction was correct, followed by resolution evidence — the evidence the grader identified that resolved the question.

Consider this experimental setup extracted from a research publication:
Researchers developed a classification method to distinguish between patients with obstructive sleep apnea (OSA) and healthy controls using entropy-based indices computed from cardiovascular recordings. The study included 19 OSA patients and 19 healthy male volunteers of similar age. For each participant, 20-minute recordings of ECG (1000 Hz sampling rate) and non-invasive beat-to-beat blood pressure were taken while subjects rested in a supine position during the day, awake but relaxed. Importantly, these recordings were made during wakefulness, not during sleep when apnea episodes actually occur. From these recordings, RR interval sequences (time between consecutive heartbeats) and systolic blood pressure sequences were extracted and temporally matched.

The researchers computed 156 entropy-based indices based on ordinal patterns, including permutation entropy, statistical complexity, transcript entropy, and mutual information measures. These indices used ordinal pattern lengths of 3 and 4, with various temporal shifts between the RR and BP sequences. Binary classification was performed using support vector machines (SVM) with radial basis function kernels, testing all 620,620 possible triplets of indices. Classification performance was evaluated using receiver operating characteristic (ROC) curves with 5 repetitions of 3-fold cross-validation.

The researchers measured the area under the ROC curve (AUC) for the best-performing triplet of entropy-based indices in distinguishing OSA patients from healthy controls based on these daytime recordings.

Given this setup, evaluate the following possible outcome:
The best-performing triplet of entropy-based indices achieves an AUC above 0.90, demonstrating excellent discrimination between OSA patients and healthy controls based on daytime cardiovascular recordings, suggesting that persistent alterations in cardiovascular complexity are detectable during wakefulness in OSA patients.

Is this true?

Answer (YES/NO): NO